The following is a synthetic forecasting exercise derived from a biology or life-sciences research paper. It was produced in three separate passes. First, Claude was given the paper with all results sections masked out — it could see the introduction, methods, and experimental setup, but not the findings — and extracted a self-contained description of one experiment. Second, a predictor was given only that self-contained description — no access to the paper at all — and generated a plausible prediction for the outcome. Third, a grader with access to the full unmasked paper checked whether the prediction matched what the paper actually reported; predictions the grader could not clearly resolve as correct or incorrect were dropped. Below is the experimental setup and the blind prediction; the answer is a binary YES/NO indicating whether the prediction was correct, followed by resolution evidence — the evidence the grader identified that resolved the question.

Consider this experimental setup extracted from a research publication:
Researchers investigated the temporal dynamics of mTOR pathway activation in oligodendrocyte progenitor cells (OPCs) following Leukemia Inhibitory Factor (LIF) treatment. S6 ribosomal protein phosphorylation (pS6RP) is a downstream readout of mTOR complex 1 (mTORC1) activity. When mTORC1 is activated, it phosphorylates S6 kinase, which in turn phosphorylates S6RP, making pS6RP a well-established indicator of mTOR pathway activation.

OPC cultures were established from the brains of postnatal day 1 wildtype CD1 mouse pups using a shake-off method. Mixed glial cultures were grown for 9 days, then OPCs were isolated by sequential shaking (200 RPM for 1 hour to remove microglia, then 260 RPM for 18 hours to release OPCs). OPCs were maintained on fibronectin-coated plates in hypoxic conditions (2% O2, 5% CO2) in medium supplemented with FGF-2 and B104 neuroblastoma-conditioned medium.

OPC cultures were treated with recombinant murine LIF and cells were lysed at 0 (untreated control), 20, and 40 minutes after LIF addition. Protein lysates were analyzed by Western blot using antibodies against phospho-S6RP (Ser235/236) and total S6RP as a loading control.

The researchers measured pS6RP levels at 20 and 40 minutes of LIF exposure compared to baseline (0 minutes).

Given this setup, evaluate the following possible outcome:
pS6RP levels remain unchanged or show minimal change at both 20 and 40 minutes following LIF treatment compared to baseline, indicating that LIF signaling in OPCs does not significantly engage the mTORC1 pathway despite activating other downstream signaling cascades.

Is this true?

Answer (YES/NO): NO